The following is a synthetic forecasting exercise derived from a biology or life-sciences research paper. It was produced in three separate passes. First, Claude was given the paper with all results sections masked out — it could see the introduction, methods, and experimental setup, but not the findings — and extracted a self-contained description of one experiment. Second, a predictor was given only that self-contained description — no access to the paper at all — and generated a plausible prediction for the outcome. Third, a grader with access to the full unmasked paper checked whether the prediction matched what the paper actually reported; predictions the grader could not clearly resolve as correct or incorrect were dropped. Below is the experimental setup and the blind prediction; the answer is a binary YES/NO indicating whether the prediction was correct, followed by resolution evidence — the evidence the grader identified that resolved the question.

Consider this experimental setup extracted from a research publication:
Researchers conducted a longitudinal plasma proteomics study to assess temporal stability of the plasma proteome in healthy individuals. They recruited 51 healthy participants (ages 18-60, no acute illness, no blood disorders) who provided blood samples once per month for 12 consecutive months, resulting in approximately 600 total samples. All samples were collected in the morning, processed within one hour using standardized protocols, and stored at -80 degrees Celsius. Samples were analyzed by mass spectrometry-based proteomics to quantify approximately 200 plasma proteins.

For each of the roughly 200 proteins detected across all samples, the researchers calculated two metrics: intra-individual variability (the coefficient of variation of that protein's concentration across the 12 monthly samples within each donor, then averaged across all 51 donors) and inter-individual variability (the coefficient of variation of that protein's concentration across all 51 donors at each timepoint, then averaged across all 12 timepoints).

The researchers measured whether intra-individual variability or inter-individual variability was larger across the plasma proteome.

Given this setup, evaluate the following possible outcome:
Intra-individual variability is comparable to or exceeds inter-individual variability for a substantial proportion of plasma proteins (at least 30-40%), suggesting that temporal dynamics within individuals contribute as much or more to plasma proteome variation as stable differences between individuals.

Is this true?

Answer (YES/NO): NO